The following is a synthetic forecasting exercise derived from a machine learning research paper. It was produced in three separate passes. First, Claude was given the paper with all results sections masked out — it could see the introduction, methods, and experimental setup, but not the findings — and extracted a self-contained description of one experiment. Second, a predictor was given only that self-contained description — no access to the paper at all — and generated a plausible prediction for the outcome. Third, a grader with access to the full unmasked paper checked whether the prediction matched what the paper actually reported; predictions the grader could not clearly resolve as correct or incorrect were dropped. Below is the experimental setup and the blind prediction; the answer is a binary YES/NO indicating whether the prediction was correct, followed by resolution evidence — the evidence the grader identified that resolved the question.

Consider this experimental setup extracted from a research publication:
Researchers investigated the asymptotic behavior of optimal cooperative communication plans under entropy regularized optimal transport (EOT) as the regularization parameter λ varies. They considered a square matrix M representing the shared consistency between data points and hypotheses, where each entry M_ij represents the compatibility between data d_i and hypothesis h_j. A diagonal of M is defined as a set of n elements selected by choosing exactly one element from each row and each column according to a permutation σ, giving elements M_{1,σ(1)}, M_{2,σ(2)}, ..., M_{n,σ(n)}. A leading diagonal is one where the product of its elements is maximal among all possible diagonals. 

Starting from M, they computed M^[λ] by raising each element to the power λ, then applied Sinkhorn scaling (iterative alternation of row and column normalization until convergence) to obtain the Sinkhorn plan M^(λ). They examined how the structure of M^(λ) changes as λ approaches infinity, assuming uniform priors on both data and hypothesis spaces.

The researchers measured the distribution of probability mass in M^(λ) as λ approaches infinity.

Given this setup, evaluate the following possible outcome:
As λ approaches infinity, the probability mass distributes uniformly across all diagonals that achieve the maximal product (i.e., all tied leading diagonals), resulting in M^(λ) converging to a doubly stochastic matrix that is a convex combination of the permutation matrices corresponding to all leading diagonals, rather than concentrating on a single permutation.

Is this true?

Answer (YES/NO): NO